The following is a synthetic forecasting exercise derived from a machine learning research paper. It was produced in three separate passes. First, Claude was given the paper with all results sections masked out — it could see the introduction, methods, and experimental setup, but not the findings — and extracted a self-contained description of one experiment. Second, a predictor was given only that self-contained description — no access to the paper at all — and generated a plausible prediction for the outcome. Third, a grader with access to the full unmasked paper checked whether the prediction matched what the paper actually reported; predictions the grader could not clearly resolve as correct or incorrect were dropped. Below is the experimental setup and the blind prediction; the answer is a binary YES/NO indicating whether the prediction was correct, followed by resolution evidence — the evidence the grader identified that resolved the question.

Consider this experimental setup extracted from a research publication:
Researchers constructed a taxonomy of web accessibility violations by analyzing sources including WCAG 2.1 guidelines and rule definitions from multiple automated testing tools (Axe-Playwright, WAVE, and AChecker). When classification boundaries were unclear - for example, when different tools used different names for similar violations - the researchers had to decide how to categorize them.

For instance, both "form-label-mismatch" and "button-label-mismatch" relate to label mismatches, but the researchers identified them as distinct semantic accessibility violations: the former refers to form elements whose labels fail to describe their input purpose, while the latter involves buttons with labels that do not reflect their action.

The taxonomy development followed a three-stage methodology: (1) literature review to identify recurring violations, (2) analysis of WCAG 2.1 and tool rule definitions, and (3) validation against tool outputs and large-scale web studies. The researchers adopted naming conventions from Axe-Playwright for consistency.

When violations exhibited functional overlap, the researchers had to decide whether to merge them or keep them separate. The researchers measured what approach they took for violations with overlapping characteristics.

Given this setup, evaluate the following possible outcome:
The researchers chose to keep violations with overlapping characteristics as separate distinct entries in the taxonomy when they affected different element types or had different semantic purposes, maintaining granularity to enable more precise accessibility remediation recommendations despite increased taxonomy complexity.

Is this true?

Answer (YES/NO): YES